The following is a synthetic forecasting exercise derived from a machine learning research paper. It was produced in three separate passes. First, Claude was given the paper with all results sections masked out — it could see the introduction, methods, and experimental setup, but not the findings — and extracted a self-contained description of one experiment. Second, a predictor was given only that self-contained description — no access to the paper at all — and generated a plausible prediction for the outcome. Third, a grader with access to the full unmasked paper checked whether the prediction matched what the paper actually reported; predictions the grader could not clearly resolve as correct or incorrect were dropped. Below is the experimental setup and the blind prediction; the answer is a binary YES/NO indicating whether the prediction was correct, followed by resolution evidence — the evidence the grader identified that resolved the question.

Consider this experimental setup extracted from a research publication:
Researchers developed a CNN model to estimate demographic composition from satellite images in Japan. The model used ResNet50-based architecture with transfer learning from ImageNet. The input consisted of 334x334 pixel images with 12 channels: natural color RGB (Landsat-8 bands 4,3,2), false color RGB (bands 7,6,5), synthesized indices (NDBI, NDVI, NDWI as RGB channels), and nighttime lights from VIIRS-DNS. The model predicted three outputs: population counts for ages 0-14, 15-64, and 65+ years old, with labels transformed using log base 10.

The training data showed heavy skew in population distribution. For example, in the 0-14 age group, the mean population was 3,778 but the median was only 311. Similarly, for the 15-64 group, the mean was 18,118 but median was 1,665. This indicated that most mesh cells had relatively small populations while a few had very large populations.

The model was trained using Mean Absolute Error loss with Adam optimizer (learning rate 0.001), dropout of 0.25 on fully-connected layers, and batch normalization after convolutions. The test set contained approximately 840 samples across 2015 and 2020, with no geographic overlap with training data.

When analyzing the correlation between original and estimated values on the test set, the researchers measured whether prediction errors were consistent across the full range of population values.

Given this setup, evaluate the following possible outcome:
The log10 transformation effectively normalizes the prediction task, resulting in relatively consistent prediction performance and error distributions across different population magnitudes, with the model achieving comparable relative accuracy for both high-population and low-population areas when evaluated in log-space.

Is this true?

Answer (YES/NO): NO